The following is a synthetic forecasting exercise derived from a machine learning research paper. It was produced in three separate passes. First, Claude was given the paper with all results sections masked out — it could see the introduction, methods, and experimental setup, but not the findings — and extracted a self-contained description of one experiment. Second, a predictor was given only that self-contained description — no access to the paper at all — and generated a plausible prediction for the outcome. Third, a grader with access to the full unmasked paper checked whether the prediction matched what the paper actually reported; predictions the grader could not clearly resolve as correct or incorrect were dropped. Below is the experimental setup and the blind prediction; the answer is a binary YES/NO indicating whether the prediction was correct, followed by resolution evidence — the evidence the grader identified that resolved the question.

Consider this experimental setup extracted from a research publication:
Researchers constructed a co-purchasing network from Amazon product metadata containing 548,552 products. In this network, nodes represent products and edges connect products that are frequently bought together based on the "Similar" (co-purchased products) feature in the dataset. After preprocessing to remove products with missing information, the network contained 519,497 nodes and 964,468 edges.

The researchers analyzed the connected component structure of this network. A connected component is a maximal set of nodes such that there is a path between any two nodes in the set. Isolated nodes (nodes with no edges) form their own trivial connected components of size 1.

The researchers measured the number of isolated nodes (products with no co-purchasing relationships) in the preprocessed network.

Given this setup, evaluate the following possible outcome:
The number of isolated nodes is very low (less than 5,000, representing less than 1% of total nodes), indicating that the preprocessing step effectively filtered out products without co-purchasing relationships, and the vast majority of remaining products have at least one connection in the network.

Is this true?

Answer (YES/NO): NO